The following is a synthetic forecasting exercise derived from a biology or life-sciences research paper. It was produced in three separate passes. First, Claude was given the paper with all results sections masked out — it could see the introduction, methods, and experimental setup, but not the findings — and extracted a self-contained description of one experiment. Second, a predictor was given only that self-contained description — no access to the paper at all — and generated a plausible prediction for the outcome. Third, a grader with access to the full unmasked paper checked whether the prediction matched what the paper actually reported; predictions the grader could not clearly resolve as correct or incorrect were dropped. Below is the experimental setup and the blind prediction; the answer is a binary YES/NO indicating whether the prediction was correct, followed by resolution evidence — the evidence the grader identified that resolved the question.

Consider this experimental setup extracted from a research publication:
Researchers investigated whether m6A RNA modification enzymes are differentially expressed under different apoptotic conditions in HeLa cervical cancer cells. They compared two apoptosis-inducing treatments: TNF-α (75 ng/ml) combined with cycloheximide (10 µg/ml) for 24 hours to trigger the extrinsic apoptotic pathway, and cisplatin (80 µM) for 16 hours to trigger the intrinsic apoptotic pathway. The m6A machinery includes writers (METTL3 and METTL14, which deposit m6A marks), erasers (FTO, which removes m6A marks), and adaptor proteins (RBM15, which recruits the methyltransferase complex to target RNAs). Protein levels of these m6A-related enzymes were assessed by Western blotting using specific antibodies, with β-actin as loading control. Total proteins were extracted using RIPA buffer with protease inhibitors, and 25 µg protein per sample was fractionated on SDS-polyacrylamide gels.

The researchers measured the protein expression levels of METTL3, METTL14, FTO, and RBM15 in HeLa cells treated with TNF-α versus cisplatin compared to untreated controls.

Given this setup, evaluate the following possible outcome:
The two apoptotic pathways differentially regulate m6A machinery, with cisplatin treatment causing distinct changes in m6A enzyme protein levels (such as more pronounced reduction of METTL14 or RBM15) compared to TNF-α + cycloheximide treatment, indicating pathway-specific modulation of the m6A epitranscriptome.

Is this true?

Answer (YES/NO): NO